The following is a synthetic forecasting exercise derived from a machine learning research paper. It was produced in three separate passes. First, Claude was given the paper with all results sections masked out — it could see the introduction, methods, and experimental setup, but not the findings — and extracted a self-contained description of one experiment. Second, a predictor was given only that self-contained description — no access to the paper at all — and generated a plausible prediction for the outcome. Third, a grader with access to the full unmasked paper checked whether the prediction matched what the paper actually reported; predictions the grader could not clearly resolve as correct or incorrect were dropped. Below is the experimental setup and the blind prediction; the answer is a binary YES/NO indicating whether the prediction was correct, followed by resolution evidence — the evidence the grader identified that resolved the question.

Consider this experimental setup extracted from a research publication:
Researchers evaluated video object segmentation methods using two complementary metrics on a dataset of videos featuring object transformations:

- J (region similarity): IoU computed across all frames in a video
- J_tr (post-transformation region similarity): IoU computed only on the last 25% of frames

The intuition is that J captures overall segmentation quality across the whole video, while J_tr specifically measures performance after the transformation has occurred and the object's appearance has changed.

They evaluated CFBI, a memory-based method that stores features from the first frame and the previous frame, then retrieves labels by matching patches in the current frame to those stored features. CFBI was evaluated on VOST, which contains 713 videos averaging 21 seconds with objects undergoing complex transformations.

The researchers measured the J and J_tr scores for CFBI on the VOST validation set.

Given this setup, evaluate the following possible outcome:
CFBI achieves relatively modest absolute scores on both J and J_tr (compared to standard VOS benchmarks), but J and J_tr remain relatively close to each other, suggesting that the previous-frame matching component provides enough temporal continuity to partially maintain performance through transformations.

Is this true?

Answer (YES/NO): NO